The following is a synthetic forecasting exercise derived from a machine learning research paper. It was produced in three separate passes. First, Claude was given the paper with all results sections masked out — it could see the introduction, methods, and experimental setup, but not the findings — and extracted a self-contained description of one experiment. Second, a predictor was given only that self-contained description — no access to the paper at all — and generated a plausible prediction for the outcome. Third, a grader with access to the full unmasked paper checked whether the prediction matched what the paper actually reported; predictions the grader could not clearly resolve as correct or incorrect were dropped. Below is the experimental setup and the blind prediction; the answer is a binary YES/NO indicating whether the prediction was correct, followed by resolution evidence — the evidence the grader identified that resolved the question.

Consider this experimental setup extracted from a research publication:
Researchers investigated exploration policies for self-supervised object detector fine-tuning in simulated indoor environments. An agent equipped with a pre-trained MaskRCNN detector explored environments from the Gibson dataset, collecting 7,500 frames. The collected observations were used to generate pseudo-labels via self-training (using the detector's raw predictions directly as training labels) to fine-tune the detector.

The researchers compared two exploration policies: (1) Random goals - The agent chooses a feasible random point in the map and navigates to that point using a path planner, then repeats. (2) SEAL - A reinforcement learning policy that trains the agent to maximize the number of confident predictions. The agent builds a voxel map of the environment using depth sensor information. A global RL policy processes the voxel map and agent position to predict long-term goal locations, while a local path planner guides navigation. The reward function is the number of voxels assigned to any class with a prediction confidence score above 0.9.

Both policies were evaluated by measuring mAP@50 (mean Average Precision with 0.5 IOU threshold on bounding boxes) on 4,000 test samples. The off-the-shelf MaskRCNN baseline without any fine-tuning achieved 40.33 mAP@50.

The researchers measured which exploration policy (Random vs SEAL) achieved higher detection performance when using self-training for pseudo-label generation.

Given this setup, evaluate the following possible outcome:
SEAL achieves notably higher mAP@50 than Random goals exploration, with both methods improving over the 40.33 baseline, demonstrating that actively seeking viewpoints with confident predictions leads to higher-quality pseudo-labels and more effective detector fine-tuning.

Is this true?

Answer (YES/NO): NO